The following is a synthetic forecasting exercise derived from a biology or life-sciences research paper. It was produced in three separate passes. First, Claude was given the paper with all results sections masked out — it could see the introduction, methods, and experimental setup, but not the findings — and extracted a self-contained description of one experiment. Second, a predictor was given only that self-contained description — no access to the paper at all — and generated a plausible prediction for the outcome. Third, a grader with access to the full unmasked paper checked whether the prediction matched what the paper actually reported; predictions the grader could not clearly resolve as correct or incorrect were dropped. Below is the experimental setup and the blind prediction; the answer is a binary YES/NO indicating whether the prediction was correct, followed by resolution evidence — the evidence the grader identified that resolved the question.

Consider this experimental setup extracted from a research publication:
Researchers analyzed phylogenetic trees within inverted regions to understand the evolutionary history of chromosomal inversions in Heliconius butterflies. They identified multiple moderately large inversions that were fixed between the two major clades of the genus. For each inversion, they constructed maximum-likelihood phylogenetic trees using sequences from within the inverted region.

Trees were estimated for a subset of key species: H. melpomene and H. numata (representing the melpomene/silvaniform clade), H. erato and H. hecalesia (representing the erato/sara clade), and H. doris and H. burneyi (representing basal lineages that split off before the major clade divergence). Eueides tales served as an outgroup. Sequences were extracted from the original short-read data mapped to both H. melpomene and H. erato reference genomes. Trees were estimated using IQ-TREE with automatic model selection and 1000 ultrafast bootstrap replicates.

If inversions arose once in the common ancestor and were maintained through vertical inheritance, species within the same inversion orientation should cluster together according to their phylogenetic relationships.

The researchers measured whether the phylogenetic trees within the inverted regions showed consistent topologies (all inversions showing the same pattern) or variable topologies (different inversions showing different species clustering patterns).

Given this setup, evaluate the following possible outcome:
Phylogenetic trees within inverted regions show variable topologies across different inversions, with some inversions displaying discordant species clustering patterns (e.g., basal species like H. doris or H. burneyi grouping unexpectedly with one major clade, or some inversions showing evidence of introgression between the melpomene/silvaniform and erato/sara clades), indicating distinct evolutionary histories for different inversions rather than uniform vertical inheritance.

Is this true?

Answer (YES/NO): YES